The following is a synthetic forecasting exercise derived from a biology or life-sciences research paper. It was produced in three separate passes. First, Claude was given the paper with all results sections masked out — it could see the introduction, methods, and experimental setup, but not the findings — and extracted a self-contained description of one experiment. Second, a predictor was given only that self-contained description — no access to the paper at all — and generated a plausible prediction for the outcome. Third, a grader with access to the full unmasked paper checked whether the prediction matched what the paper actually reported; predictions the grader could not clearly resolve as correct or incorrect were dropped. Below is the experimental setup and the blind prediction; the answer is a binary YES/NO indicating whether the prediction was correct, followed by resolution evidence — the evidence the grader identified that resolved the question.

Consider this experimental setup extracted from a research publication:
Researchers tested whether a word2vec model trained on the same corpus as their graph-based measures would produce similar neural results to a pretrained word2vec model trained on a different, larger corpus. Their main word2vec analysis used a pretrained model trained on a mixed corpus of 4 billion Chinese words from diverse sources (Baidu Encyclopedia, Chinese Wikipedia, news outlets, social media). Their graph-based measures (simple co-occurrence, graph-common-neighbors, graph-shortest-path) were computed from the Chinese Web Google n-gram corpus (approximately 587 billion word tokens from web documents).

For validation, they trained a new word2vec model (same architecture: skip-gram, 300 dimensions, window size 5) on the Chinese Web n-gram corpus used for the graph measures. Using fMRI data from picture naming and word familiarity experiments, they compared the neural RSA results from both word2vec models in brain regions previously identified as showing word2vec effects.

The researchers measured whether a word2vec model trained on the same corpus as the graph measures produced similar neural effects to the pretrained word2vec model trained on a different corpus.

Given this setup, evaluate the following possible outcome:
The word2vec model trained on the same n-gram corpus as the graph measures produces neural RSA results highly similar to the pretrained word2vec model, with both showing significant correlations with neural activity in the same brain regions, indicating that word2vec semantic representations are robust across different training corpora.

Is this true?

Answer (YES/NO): YES